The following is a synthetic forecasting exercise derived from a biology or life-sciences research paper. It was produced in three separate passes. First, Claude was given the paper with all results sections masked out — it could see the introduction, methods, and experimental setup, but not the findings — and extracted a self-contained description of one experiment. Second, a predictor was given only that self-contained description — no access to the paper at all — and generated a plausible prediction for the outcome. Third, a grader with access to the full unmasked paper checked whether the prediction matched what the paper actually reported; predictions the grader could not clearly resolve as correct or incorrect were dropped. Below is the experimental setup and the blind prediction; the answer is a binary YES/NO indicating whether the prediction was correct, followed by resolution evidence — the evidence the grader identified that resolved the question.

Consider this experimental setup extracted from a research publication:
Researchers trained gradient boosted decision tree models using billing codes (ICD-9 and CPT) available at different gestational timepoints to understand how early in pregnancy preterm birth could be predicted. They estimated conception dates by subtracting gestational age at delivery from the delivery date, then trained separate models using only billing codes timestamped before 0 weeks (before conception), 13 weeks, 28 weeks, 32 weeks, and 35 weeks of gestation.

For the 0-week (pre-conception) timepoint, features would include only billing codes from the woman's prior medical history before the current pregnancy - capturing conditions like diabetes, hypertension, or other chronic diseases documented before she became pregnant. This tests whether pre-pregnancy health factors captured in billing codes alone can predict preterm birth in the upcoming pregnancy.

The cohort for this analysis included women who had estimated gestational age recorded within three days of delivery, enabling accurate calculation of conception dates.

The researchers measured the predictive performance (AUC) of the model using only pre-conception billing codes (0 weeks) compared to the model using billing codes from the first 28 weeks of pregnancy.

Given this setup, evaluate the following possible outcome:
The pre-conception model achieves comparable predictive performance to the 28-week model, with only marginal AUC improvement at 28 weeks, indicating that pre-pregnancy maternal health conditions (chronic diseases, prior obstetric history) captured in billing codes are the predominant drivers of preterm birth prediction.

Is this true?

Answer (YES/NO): NO